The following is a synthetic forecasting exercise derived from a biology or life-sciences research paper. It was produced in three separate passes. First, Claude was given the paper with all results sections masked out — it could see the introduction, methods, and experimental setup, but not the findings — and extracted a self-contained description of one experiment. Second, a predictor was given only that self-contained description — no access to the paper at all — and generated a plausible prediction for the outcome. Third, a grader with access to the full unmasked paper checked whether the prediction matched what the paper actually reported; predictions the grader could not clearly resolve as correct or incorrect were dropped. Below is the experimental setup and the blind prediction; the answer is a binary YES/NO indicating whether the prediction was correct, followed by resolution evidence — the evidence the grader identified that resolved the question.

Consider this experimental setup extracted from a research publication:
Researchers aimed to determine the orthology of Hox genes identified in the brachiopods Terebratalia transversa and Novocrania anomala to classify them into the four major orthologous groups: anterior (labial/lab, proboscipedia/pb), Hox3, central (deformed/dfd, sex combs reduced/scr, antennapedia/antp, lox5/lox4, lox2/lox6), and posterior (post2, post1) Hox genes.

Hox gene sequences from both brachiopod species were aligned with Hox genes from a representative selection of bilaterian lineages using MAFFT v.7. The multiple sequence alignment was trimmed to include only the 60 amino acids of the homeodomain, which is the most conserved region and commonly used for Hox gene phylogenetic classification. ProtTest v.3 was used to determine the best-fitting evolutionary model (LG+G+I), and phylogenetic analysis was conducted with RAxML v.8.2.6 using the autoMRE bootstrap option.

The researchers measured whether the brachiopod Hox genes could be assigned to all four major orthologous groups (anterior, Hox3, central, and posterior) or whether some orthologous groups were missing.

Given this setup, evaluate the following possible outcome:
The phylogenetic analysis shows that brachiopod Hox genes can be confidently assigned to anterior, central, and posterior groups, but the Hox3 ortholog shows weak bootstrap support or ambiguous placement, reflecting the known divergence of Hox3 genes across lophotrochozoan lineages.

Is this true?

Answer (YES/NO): NO